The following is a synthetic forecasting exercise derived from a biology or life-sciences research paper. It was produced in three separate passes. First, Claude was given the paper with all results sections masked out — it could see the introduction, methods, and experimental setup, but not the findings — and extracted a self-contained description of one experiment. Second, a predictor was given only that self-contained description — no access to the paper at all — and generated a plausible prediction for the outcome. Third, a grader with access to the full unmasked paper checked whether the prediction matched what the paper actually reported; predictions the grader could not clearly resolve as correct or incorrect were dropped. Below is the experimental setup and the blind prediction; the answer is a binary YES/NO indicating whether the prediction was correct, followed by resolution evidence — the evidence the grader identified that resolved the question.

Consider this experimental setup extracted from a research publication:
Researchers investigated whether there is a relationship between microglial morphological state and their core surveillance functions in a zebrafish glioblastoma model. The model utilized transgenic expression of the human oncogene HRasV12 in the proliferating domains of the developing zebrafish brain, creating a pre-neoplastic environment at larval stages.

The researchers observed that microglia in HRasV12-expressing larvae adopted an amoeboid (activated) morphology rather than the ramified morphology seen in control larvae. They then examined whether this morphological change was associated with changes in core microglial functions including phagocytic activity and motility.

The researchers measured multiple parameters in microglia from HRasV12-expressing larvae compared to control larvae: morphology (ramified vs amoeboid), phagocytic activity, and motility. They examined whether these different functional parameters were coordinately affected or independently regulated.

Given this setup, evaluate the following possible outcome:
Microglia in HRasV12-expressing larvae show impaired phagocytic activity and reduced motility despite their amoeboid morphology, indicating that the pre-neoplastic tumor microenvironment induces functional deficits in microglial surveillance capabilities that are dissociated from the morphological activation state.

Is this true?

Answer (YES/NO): YES